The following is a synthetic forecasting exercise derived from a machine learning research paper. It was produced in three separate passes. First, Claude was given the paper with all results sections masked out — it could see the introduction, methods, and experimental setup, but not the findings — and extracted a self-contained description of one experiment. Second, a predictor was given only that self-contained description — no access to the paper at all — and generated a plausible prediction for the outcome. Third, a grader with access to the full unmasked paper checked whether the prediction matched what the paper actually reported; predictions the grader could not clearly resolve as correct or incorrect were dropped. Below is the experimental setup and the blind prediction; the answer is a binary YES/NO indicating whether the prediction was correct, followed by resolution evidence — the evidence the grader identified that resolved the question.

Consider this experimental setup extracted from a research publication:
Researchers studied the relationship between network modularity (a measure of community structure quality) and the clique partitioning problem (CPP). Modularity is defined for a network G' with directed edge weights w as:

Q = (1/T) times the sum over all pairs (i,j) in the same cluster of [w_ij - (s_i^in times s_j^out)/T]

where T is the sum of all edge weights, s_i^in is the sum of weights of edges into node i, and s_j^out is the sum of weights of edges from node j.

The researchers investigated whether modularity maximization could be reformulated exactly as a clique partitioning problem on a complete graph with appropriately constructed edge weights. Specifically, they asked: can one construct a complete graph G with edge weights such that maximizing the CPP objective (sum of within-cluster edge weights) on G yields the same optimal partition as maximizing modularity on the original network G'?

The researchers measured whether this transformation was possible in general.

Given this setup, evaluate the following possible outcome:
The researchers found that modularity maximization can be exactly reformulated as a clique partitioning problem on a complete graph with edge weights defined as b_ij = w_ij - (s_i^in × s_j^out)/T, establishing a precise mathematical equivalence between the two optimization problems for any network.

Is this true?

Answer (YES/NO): NO